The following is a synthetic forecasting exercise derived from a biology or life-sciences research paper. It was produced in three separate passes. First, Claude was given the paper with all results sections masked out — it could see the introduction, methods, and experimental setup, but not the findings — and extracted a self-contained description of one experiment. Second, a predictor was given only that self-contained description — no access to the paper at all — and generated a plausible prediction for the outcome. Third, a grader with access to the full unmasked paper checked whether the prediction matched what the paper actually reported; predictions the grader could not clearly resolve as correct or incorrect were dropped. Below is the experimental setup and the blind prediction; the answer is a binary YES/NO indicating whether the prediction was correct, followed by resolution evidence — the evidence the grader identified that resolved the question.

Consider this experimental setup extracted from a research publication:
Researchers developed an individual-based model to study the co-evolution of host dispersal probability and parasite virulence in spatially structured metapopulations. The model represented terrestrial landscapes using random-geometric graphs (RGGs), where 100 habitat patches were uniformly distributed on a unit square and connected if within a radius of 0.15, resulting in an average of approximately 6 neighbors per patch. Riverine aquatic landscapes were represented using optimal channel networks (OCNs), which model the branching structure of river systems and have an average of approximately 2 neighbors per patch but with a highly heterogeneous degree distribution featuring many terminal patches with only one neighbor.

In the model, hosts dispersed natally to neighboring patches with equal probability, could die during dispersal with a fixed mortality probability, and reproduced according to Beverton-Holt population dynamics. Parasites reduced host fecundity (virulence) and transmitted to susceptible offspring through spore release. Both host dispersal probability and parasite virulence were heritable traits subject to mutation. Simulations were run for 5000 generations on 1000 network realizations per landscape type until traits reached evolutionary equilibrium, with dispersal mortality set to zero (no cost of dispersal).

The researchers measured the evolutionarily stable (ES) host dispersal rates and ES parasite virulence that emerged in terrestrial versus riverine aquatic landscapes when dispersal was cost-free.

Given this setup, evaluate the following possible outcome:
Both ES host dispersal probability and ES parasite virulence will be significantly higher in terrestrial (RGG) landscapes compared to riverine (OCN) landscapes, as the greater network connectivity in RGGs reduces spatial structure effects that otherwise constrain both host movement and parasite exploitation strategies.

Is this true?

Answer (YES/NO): NO